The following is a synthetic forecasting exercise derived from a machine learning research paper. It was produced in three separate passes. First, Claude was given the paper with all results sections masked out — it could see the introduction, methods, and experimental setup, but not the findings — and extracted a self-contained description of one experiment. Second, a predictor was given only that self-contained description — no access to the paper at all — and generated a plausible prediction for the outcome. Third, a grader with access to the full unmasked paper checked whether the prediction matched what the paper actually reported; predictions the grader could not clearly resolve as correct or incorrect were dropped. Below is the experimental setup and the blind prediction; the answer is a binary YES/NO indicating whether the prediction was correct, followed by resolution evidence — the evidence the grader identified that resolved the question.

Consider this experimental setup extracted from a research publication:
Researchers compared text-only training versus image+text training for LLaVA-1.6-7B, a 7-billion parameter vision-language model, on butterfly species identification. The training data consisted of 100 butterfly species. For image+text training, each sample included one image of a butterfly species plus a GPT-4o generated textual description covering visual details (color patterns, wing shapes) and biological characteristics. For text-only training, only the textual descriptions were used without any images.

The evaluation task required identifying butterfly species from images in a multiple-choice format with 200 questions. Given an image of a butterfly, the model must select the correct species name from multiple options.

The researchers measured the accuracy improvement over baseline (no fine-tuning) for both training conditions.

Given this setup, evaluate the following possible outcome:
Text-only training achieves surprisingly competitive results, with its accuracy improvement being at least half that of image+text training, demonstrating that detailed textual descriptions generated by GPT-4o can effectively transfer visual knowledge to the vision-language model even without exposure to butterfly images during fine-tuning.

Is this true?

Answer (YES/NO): YES